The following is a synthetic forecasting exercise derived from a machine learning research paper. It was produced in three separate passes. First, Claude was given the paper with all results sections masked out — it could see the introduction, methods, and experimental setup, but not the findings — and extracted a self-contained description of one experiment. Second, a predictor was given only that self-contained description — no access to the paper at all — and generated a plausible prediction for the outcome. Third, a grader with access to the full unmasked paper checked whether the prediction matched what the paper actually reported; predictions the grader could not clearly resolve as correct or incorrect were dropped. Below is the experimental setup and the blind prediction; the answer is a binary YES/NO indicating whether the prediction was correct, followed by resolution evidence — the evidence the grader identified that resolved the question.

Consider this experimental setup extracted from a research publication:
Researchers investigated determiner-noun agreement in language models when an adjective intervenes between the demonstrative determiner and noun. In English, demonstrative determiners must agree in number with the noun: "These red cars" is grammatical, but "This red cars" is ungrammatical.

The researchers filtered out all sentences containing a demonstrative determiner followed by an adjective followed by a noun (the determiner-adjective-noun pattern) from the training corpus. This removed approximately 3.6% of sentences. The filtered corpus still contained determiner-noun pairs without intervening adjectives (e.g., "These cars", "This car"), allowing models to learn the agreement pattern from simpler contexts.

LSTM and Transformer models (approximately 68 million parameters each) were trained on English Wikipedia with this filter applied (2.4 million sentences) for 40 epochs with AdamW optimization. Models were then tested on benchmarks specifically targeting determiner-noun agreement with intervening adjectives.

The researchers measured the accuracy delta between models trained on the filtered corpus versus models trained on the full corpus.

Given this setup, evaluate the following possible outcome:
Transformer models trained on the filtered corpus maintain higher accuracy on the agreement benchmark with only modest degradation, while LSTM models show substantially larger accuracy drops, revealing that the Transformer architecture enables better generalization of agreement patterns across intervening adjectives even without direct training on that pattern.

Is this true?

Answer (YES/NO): NO